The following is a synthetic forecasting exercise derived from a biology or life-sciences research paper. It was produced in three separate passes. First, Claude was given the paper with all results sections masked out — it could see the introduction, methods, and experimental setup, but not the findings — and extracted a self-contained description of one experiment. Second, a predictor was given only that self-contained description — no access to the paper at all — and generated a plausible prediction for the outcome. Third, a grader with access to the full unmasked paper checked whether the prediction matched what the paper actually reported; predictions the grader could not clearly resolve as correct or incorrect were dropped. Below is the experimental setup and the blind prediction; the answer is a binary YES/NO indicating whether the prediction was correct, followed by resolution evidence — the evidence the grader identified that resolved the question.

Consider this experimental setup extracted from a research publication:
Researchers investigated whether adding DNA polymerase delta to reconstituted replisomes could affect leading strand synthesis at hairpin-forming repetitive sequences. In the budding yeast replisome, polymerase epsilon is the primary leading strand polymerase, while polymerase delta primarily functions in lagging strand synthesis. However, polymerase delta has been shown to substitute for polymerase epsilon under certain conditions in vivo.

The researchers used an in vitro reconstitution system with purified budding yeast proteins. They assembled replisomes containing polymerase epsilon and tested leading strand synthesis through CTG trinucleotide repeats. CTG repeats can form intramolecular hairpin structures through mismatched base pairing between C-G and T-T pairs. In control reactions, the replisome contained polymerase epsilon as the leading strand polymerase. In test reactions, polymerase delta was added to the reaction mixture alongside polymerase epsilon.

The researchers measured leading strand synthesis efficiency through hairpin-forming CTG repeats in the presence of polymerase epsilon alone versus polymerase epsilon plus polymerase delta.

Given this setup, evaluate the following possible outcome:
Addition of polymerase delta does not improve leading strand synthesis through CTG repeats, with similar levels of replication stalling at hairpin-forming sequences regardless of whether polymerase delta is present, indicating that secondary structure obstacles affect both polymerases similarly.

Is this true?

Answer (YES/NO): NO